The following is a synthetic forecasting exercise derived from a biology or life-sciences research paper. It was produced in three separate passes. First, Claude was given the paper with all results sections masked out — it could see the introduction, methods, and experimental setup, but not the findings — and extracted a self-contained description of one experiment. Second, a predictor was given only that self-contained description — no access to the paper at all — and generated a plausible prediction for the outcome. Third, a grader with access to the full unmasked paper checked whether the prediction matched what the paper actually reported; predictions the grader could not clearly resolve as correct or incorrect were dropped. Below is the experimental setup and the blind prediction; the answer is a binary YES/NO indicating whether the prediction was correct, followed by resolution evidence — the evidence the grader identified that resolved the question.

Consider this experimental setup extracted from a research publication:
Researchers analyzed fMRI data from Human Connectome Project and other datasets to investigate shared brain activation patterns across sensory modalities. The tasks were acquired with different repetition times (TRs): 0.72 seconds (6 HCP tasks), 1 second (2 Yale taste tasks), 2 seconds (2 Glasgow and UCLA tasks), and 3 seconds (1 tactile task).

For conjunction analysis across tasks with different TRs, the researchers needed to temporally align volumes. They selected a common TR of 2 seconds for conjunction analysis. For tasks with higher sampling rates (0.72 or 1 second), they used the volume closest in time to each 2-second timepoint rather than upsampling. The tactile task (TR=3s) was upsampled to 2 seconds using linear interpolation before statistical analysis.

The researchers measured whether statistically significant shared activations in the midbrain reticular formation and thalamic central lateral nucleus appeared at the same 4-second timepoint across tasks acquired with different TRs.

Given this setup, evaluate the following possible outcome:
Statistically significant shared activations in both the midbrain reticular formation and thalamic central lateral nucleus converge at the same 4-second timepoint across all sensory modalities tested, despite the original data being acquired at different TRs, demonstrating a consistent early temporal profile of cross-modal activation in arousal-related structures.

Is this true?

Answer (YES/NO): YES